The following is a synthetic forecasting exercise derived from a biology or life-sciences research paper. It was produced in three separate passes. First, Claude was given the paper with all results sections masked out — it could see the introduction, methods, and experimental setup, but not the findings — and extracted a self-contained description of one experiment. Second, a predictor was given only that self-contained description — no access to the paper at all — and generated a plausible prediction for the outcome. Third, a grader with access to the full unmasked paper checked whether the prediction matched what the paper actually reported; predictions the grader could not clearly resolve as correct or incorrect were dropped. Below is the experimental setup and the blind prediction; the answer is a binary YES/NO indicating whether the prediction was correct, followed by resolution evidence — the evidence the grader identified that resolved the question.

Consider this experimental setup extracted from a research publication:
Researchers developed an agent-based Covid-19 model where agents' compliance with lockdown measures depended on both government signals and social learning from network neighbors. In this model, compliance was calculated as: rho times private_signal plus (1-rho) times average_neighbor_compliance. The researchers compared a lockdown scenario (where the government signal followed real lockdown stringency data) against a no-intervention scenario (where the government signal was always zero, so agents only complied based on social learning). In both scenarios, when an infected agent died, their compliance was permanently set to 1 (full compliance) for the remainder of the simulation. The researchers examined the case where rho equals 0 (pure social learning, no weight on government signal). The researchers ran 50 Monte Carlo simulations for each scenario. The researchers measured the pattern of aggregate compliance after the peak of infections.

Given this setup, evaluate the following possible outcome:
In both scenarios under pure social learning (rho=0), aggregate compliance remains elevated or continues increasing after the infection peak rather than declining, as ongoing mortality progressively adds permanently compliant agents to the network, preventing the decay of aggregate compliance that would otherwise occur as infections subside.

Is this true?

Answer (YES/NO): YES